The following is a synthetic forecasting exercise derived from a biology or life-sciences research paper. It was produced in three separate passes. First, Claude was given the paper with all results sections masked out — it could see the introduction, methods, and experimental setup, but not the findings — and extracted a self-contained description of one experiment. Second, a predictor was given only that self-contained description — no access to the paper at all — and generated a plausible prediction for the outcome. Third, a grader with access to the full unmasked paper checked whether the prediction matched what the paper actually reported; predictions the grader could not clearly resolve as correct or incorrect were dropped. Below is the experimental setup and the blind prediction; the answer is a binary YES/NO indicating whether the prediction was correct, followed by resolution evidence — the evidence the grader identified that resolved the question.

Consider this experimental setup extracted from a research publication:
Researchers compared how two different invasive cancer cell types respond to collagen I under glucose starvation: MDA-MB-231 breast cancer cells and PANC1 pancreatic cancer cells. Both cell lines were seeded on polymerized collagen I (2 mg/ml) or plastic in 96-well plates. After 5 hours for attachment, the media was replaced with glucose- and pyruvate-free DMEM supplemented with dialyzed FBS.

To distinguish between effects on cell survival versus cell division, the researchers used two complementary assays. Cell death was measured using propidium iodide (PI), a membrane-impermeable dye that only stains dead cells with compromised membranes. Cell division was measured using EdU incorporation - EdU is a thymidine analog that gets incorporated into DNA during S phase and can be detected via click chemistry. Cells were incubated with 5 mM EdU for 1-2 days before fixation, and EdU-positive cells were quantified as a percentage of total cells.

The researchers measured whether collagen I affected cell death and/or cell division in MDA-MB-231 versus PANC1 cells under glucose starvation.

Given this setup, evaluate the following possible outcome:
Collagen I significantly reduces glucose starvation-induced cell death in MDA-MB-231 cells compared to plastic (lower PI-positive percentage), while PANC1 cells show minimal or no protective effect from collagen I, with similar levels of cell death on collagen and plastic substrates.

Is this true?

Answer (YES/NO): NO